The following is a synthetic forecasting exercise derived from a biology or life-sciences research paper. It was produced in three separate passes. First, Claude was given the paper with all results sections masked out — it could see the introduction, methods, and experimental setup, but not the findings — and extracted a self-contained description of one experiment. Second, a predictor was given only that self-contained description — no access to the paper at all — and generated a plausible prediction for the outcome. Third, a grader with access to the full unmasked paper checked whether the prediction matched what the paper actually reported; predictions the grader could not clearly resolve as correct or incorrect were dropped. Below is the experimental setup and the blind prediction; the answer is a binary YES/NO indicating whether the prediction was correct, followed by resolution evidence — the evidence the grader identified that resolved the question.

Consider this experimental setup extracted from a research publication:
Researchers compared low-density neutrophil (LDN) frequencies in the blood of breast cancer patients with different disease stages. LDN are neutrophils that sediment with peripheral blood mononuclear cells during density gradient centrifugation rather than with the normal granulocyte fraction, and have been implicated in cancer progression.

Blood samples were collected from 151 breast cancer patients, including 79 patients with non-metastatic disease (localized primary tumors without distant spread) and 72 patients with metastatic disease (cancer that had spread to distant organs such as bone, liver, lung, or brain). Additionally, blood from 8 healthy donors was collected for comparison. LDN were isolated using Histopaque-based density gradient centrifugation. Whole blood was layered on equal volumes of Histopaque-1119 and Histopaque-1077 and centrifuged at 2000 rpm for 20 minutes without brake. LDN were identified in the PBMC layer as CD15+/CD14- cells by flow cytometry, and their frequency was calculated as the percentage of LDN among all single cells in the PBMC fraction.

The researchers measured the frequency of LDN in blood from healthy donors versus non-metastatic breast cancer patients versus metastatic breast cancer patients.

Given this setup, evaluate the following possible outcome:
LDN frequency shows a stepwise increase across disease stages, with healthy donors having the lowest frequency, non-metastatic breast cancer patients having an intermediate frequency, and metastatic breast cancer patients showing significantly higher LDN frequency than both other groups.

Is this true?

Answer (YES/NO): YES